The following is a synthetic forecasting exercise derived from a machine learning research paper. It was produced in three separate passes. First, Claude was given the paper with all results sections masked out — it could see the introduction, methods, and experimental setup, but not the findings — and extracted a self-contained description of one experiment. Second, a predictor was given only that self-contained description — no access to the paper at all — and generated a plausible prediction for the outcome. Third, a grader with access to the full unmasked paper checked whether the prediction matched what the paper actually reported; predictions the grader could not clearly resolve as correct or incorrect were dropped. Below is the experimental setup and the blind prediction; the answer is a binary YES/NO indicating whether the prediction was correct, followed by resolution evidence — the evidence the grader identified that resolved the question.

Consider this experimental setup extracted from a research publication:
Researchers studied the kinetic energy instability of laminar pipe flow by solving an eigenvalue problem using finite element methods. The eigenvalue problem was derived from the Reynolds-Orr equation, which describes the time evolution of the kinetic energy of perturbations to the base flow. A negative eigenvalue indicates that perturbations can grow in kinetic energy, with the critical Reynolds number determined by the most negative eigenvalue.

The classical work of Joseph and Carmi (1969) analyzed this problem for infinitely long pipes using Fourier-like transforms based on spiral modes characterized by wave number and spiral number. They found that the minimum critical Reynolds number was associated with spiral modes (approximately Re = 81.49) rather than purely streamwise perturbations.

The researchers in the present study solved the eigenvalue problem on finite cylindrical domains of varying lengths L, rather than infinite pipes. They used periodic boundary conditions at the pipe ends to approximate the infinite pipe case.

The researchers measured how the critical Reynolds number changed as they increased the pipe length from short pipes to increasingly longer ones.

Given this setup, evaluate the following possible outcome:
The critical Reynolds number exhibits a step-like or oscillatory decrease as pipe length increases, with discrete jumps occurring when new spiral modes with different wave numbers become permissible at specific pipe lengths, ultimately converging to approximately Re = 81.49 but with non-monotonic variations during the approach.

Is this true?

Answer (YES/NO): NO